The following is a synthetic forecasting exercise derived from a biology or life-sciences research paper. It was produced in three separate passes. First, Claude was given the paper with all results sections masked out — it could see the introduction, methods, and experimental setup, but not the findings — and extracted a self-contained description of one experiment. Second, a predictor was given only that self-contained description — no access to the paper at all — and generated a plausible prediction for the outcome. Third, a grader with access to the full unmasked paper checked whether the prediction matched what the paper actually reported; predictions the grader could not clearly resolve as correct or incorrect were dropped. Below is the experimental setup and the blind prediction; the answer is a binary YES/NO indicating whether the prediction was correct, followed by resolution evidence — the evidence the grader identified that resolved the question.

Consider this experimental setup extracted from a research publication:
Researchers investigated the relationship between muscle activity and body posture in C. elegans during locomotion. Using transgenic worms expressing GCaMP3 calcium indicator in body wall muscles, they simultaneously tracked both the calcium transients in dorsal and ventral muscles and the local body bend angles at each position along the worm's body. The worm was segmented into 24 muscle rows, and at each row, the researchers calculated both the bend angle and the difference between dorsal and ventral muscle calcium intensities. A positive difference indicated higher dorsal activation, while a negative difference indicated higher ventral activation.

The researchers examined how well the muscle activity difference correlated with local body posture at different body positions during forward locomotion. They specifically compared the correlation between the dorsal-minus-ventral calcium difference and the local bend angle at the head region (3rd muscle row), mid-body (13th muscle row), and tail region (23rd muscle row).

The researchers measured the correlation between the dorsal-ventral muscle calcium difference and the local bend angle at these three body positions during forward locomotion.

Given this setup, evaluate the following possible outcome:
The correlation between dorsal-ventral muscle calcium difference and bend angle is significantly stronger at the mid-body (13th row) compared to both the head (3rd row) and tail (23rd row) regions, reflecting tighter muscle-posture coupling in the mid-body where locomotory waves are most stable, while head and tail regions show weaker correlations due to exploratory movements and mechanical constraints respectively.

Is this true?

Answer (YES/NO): NO